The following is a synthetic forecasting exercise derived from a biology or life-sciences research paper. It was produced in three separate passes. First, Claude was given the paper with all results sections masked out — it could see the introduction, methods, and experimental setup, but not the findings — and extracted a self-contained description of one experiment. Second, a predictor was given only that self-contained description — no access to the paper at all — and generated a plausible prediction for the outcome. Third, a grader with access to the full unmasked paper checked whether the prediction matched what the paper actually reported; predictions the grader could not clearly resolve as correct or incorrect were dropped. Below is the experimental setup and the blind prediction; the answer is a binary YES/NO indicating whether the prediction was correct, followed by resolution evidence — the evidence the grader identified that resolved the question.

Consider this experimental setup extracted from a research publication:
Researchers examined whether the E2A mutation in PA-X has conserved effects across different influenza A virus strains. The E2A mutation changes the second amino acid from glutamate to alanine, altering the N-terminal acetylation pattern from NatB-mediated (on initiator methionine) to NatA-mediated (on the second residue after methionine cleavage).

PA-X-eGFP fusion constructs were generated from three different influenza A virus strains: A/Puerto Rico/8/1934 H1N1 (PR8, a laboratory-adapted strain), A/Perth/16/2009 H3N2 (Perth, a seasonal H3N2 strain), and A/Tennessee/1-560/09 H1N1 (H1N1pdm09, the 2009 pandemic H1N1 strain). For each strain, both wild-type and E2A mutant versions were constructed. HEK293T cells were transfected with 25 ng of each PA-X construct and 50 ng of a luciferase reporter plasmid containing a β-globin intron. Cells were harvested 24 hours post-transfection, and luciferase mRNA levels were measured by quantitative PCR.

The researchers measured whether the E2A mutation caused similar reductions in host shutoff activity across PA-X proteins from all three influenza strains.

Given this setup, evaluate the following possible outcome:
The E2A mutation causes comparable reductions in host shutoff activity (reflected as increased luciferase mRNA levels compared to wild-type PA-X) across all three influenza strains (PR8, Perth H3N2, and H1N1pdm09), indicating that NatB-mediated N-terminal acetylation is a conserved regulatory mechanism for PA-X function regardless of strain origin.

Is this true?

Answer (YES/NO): YES